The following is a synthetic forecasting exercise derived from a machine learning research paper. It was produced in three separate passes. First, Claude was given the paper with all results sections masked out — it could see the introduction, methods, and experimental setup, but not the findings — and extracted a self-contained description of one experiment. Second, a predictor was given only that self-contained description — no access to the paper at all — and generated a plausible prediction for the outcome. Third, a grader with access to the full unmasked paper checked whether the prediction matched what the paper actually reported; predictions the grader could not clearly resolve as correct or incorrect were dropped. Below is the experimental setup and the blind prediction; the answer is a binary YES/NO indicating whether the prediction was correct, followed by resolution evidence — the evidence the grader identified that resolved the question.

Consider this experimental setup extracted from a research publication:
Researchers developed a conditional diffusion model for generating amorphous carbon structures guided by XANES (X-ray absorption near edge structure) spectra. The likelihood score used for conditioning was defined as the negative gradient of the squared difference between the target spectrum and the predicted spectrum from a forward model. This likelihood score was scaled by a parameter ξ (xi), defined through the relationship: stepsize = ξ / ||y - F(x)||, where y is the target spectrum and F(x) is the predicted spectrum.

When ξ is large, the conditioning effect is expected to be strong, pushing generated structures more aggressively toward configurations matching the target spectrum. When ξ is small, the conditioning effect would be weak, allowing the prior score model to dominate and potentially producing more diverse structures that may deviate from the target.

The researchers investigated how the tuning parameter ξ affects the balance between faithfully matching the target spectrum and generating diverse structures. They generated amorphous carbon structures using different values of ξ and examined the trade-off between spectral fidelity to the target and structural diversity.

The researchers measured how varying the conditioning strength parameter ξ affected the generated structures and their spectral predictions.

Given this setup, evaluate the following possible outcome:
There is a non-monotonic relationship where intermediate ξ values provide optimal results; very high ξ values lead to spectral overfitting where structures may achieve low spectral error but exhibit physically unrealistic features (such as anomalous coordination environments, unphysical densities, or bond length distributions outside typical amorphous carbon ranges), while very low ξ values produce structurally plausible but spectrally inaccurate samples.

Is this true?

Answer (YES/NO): NO